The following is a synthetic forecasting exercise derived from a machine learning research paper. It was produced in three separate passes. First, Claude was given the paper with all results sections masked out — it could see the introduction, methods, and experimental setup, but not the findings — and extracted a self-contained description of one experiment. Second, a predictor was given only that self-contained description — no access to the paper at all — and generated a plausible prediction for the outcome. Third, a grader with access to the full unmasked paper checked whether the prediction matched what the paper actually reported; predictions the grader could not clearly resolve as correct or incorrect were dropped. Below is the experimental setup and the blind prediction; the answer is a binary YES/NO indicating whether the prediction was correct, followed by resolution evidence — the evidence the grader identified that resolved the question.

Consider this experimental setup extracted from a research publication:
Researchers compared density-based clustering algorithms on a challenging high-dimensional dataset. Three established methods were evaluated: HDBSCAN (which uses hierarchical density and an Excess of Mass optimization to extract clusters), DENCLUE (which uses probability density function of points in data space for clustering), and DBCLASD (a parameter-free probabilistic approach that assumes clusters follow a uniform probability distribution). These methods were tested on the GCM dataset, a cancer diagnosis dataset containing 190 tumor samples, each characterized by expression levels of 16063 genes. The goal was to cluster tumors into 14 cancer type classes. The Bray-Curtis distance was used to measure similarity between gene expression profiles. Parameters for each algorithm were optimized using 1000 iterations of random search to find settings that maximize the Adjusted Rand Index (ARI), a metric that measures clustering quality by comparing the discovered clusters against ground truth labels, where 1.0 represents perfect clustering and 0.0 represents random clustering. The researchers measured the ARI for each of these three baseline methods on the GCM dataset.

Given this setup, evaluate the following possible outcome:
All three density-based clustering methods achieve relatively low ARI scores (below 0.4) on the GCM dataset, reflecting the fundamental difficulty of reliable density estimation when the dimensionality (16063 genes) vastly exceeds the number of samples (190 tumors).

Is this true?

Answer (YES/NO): YES